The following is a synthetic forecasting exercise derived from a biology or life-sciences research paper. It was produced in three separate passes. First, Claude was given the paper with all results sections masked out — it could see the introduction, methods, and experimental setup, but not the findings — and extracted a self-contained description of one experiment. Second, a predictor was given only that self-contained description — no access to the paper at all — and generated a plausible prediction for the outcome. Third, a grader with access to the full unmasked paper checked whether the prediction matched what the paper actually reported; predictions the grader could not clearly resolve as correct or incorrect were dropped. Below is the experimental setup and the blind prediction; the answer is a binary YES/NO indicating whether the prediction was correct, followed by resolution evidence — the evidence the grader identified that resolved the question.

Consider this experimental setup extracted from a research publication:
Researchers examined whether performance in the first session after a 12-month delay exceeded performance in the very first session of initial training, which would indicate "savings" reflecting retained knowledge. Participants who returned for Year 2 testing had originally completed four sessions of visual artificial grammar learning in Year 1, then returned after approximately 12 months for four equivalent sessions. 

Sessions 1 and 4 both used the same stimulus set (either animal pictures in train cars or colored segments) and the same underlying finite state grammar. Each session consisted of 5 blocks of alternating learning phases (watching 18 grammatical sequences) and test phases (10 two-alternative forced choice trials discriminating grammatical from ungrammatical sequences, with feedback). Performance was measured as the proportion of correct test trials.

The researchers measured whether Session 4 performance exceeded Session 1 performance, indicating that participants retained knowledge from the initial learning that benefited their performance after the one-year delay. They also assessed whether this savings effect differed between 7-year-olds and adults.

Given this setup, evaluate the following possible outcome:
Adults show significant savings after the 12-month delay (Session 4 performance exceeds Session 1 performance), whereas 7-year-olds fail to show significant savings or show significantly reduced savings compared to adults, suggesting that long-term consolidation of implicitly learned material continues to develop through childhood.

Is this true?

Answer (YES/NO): NO